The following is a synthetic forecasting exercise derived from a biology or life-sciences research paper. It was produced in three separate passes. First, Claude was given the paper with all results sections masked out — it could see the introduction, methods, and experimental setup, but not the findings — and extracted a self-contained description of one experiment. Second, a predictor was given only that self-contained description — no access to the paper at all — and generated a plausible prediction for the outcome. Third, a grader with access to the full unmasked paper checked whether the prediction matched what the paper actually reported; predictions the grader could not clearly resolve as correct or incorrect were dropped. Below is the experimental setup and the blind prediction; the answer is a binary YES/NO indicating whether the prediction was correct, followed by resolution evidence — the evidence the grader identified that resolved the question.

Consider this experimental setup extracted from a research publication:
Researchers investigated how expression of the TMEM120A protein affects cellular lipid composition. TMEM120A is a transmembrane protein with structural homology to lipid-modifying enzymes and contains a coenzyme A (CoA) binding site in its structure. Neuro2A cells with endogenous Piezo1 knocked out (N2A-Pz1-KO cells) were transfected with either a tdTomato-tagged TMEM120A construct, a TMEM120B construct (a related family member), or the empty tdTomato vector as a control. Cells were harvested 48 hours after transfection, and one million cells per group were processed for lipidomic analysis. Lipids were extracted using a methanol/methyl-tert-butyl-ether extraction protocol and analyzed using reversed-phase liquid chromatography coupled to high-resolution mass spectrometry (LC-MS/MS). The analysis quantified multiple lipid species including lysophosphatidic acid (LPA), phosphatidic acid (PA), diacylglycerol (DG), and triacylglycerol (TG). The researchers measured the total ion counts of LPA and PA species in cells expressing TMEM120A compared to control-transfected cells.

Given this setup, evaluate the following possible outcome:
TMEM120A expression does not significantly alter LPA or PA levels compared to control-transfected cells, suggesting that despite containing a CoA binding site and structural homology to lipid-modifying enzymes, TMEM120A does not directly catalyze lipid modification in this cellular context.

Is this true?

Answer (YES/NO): NO